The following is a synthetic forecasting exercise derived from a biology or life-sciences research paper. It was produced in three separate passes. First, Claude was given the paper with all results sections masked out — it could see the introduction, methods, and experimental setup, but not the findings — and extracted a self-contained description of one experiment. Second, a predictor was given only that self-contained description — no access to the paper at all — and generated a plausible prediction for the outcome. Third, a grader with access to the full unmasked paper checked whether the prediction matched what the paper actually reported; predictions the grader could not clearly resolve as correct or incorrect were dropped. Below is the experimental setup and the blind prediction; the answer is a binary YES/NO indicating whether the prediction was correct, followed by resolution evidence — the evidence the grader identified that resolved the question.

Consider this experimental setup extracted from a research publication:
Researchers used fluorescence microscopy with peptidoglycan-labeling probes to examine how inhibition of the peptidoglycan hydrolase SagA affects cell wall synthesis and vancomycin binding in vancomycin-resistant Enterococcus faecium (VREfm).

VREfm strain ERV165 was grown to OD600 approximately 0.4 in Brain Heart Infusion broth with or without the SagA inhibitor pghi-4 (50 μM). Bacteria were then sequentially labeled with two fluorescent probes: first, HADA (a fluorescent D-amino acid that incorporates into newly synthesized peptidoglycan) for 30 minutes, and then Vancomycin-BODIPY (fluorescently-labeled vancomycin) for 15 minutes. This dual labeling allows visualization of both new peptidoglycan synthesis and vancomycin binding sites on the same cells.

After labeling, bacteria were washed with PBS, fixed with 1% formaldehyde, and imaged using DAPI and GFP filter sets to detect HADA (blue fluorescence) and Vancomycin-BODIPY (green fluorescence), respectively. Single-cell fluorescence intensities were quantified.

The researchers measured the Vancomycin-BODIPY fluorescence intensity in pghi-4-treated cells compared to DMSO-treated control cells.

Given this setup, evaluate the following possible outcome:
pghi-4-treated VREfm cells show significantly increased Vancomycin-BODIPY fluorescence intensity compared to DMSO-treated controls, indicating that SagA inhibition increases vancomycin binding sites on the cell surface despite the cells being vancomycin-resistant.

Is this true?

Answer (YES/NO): YES